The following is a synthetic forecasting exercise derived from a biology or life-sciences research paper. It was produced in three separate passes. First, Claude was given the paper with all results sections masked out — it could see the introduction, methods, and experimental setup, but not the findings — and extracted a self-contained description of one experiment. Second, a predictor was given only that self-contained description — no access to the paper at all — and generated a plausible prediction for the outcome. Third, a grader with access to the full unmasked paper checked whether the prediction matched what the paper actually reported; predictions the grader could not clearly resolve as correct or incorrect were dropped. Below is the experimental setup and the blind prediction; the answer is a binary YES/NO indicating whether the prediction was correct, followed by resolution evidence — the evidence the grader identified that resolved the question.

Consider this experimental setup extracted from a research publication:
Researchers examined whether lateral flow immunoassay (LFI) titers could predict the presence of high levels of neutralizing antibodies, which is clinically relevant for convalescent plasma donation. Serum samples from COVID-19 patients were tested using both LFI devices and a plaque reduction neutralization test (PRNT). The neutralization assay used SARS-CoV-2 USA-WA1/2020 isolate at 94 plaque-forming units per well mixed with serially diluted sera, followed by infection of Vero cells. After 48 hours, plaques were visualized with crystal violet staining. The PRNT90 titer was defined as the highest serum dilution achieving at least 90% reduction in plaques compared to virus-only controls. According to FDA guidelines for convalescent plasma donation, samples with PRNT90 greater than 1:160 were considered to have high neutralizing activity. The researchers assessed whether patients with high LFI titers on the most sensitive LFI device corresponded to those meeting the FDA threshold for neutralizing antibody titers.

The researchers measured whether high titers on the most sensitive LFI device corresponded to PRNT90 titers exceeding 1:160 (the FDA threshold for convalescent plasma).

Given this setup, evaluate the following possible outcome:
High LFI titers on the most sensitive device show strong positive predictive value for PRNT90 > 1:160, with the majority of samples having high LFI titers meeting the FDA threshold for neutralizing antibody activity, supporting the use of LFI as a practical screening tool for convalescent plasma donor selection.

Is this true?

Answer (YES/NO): YES